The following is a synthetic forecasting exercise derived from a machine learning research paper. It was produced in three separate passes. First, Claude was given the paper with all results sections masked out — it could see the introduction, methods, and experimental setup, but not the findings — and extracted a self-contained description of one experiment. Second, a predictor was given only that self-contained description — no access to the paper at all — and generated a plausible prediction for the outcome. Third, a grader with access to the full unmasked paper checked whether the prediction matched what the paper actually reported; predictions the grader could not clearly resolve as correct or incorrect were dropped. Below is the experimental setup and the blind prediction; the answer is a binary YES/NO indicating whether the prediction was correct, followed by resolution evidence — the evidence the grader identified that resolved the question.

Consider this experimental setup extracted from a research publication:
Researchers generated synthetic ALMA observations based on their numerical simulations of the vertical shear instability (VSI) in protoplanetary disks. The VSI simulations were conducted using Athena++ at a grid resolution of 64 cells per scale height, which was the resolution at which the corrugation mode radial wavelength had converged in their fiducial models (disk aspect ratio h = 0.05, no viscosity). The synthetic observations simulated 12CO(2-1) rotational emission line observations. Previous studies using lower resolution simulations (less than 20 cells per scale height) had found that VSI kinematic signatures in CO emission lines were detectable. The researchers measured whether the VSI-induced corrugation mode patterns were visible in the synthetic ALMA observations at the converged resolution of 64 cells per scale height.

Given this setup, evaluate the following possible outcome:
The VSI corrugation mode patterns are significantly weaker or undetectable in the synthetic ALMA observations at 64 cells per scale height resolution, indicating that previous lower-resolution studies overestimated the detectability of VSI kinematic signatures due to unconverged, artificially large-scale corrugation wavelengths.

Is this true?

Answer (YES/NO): YES